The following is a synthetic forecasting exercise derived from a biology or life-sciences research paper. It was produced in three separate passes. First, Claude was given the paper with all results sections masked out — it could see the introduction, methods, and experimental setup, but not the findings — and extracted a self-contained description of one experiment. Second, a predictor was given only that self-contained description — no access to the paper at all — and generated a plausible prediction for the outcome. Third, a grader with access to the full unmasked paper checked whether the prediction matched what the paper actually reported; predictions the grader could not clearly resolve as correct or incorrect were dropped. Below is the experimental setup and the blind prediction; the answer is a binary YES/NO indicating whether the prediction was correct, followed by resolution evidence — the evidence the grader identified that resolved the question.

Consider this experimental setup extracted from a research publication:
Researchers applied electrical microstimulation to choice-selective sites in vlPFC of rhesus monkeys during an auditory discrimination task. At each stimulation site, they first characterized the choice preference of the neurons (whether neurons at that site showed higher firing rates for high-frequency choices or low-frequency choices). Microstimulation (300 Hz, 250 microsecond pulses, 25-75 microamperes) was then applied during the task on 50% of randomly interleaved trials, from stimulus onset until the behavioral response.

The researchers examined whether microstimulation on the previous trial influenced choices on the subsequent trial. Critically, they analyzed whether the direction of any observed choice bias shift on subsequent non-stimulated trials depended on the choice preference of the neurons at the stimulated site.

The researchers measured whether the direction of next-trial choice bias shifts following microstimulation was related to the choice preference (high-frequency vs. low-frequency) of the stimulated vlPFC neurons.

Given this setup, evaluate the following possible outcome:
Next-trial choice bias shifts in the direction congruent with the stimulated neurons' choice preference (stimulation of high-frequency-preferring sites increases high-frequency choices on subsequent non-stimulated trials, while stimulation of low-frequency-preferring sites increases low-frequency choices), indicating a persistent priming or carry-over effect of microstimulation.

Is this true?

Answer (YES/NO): YES